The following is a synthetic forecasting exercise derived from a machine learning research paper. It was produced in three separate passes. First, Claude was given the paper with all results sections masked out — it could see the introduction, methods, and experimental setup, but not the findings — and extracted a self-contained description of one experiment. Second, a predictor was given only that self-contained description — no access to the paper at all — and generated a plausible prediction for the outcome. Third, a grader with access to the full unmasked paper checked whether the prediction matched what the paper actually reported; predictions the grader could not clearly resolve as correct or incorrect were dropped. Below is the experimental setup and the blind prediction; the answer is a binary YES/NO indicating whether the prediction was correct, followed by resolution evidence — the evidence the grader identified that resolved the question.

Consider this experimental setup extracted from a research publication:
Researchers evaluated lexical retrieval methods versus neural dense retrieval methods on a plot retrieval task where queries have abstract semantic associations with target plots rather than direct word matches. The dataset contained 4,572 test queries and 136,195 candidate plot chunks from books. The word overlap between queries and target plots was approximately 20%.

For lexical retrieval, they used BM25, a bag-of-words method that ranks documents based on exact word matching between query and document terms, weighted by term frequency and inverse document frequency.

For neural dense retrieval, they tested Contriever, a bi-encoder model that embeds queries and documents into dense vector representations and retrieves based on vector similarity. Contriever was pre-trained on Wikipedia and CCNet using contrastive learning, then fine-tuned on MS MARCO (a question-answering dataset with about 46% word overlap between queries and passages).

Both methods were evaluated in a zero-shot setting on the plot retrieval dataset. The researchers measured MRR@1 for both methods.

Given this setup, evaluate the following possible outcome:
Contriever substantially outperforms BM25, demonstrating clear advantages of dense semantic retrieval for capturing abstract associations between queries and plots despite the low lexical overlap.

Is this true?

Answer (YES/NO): YES